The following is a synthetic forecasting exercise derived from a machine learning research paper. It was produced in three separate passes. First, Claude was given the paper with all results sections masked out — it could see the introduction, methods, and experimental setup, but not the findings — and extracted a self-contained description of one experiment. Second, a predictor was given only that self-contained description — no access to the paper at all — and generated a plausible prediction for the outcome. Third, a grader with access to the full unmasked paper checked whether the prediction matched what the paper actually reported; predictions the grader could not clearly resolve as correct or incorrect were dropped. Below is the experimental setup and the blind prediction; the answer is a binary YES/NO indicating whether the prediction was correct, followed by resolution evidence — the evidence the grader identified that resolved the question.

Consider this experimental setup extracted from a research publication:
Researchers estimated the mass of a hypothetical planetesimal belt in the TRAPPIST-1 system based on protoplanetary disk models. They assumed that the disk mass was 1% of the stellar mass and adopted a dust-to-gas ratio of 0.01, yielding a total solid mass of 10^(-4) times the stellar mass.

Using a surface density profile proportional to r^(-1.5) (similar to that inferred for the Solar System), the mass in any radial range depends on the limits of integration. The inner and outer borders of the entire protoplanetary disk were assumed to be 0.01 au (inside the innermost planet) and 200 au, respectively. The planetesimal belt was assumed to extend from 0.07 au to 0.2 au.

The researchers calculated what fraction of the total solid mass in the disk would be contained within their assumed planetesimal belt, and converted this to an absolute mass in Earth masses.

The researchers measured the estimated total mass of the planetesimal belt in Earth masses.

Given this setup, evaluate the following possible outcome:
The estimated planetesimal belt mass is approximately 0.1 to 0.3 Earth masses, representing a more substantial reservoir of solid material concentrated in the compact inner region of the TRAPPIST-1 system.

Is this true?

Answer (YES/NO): NO